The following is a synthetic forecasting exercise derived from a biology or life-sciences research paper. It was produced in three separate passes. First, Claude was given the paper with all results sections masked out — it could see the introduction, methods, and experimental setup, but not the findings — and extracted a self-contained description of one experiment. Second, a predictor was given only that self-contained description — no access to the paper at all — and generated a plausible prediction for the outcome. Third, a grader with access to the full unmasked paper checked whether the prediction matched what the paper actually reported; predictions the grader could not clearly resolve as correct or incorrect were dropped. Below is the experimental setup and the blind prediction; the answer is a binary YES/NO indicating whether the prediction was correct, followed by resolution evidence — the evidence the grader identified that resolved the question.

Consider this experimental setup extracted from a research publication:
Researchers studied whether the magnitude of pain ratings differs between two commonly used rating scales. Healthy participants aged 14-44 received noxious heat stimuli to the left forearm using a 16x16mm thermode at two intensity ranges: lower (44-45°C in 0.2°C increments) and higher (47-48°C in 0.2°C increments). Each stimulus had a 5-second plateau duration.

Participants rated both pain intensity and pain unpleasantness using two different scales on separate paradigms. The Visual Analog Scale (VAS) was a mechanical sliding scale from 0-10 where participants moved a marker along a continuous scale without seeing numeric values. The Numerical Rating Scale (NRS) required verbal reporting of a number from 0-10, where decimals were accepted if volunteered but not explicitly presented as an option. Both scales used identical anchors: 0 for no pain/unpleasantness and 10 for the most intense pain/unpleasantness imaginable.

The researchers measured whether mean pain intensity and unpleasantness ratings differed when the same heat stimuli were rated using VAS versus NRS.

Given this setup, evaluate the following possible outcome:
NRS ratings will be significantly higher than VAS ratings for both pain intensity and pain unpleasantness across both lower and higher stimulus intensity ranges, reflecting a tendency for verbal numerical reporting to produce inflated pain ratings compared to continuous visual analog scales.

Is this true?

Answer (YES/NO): YES